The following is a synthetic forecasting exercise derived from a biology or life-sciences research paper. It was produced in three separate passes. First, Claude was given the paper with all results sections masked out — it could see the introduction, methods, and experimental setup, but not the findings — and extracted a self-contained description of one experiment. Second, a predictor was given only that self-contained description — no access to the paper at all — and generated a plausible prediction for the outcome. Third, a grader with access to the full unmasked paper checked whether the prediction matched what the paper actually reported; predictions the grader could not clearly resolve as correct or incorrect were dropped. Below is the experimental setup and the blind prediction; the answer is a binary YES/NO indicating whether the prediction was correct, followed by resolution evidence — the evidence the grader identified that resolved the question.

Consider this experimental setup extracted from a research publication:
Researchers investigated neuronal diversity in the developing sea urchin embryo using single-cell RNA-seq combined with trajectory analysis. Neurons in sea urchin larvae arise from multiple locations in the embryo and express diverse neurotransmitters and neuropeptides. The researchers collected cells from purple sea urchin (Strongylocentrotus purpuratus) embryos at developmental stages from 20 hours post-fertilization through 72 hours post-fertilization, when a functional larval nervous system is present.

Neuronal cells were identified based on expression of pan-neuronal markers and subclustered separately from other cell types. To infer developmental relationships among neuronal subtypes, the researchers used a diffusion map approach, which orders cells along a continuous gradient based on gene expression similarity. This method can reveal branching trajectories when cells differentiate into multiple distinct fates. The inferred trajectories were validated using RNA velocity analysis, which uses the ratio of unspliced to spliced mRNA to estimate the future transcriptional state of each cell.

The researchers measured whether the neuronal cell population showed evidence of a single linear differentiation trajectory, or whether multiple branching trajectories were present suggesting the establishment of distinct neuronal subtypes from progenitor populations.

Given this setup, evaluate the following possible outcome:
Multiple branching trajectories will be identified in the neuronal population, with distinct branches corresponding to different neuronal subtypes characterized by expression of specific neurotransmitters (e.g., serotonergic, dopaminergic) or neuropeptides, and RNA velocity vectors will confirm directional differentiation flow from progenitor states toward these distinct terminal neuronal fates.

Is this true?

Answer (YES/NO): YES